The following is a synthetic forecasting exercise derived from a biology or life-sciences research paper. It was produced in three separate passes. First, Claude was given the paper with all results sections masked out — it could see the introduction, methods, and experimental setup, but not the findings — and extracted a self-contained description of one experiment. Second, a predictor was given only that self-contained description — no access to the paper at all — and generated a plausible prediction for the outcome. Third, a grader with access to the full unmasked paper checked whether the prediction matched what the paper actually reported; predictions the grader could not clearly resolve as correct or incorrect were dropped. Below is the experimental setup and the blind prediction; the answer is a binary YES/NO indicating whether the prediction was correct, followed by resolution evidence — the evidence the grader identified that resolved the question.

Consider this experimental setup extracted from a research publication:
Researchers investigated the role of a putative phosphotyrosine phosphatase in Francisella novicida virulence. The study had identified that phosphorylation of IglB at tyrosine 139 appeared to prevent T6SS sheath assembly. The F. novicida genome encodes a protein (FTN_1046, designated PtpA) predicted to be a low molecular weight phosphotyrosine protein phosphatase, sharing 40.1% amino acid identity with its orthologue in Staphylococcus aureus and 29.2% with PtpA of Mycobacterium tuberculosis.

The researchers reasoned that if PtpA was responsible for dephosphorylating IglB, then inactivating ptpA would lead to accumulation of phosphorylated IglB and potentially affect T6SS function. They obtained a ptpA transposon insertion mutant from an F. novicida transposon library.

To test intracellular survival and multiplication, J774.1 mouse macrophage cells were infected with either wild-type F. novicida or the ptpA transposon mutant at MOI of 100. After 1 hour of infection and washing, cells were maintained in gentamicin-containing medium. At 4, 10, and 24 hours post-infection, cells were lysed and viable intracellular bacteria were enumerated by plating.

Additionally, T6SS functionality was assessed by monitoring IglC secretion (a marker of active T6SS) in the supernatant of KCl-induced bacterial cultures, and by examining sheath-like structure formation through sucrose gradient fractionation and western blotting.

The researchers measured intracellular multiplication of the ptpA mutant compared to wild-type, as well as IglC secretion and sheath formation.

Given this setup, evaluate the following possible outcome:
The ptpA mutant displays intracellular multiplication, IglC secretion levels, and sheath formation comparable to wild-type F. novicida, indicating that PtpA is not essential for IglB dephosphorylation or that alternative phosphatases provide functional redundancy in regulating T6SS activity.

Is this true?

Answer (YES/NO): YES